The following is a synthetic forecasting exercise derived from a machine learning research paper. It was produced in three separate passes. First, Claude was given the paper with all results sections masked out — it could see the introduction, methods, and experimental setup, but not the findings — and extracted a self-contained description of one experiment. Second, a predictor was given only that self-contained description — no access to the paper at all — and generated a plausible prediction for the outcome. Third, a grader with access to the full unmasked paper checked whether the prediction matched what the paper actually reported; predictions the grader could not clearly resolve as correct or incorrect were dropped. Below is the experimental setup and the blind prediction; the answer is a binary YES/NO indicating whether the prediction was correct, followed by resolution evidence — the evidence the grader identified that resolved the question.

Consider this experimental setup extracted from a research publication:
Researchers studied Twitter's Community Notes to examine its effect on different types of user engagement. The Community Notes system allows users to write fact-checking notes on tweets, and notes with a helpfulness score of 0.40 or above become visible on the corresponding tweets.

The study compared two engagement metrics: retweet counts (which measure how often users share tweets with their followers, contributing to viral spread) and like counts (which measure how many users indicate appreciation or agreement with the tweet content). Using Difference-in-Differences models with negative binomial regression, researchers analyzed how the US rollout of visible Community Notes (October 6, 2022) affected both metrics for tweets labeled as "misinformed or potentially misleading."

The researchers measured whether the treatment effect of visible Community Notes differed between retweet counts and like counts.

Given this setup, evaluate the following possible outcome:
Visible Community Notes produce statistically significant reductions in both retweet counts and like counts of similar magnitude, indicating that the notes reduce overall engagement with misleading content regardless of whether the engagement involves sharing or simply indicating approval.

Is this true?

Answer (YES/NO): NO